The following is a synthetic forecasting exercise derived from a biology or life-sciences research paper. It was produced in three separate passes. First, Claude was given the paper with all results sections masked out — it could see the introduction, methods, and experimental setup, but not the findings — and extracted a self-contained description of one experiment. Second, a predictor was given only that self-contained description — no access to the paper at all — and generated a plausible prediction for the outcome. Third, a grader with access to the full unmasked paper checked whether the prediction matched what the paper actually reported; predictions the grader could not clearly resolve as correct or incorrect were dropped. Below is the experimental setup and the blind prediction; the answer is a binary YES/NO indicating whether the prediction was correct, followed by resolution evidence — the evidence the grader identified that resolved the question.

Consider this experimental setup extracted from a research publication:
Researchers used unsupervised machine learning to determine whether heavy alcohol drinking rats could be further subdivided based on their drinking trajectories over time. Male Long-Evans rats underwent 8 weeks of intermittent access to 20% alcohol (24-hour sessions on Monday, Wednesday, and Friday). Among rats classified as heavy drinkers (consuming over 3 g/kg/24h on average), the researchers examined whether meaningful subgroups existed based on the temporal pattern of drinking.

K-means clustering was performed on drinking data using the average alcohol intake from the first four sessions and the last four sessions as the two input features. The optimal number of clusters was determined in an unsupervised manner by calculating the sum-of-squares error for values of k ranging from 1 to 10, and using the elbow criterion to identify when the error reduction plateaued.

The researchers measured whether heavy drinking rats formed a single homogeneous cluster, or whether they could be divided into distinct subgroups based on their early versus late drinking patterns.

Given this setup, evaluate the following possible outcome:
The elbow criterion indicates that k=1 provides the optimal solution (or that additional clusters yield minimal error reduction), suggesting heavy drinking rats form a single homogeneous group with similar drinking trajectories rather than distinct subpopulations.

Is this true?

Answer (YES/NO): NO